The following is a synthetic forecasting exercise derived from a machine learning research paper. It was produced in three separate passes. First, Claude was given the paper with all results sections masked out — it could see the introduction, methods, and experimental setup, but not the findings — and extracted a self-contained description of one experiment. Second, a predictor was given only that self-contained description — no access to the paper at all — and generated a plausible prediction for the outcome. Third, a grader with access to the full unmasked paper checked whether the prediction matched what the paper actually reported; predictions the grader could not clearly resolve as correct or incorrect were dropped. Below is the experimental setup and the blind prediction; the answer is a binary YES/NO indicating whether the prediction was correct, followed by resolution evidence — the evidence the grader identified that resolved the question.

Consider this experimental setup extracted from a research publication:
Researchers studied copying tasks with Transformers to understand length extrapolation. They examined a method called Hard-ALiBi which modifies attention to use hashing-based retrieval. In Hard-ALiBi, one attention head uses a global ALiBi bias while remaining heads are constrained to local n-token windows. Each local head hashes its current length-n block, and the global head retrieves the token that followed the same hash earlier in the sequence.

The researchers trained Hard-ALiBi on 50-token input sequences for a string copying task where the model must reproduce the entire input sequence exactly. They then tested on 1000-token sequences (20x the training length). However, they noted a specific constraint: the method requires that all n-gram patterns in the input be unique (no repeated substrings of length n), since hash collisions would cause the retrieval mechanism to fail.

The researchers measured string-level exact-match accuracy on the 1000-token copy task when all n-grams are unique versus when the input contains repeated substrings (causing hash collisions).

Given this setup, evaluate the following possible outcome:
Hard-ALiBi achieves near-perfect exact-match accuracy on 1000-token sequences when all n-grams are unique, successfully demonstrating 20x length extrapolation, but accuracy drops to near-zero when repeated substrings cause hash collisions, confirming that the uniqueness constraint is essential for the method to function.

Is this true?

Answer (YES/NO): YES